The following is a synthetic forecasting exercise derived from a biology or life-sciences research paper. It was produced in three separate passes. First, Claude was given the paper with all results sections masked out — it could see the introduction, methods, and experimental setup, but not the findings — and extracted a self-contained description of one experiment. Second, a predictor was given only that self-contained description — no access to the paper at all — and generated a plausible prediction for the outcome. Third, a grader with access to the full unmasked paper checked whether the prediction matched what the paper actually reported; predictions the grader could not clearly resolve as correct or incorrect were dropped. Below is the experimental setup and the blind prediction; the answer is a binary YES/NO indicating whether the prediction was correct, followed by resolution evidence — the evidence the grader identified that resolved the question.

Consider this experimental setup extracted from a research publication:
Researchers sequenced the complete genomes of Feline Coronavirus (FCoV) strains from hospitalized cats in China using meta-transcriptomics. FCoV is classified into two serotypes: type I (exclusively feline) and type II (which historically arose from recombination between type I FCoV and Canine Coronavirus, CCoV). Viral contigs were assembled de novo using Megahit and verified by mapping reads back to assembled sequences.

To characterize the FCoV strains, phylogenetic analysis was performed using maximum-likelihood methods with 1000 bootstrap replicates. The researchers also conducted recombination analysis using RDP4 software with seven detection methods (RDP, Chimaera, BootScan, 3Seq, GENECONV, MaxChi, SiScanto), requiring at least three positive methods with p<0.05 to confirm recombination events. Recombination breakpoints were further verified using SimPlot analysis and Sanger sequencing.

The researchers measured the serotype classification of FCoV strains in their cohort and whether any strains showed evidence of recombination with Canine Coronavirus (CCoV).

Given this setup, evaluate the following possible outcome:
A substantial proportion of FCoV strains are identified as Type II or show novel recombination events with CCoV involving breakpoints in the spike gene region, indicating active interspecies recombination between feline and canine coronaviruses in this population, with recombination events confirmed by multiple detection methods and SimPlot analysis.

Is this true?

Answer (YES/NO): NO